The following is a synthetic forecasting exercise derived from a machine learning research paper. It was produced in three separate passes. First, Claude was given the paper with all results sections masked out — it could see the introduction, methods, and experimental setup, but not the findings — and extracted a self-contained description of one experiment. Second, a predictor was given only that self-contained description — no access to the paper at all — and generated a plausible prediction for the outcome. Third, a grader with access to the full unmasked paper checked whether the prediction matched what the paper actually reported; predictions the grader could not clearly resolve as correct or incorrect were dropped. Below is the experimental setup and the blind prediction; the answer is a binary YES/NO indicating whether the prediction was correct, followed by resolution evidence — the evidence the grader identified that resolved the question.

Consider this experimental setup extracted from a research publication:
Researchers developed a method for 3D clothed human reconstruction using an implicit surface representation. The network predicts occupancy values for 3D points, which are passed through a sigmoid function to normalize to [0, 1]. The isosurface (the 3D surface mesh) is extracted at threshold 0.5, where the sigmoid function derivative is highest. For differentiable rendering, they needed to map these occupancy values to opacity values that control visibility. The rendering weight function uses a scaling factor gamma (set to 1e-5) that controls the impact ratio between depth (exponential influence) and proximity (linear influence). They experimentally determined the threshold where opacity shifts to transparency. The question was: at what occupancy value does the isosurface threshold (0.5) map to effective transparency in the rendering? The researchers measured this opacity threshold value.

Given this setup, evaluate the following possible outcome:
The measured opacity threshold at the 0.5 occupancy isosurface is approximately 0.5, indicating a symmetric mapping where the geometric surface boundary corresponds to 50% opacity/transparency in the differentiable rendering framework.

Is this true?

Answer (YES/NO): NO